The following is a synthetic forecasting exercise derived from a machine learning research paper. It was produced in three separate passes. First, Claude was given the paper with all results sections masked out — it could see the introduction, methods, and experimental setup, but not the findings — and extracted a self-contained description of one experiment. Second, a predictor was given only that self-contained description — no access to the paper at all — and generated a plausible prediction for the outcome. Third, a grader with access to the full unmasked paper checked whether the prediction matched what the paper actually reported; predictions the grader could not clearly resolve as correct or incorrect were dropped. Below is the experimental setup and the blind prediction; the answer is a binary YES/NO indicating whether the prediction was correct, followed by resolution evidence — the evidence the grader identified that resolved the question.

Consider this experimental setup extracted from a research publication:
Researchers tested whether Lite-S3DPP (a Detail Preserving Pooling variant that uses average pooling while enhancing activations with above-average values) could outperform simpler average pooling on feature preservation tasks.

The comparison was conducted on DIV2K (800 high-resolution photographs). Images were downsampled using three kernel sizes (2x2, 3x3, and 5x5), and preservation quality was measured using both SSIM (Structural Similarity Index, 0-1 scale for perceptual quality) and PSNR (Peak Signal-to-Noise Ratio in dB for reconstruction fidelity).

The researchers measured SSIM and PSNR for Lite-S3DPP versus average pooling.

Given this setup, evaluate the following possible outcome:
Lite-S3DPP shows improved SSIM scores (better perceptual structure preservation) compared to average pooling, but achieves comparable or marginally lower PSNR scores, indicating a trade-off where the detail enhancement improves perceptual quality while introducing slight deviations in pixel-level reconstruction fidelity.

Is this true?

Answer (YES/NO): NO